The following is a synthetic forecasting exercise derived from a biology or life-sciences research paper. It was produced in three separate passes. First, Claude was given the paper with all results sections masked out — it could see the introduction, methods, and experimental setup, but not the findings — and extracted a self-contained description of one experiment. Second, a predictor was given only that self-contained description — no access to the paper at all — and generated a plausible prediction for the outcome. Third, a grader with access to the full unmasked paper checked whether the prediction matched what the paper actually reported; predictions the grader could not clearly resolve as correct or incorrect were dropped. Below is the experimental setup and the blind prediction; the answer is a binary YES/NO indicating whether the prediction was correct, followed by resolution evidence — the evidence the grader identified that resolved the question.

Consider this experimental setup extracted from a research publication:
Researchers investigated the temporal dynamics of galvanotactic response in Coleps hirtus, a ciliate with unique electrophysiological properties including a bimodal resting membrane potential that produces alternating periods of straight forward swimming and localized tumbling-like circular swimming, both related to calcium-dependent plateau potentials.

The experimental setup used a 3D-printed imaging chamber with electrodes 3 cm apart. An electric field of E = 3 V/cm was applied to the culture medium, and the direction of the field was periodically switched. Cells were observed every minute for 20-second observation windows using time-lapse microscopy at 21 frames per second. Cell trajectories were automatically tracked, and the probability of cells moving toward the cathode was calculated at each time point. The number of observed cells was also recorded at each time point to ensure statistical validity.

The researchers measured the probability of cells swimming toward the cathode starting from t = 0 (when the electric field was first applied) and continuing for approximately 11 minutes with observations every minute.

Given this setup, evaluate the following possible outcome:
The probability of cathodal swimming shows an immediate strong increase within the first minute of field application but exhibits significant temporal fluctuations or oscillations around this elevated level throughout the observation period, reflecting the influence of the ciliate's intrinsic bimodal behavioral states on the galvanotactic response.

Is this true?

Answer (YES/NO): NO